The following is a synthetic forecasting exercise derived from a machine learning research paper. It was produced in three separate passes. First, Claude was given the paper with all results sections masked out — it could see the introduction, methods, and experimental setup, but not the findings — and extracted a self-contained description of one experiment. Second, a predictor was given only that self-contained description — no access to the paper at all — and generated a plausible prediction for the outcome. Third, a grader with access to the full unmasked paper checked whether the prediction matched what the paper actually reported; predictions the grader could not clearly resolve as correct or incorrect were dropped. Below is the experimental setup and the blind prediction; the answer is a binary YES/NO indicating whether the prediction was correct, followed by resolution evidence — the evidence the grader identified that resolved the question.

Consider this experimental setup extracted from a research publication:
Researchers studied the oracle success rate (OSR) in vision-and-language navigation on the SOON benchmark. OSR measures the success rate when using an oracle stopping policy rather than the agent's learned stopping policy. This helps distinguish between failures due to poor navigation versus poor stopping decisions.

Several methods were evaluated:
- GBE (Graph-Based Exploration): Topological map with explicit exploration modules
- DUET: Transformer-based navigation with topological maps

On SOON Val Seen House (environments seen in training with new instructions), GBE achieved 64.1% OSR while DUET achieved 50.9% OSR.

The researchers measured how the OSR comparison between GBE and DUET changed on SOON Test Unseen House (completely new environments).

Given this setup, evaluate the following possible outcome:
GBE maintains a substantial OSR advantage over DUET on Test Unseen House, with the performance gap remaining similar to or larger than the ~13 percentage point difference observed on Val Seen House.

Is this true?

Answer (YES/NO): NO